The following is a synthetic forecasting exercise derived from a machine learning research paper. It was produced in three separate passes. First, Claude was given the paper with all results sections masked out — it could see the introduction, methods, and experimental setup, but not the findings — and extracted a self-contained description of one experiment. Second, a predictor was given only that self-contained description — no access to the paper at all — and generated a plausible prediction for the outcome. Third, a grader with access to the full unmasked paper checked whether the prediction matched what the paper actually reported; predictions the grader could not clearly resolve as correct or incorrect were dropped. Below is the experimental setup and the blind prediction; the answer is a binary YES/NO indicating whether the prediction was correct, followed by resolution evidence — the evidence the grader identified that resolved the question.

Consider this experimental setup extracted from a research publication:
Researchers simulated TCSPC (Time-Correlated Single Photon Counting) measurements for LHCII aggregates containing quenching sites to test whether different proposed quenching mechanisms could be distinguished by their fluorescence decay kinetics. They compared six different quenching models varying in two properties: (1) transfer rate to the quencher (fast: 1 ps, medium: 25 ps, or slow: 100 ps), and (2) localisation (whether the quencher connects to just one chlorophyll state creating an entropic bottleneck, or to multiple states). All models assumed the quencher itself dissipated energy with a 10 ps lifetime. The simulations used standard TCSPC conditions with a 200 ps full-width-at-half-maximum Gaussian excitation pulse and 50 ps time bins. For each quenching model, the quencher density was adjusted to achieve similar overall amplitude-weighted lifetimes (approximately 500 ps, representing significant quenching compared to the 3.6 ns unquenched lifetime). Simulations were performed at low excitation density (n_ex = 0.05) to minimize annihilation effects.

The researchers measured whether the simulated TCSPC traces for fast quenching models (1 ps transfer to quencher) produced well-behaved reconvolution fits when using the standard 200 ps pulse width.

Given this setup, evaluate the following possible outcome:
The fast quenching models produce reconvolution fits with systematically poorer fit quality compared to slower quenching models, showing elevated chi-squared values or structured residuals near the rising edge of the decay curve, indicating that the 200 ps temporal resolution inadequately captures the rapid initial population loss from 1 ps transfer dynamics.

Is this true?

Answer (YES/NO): YES